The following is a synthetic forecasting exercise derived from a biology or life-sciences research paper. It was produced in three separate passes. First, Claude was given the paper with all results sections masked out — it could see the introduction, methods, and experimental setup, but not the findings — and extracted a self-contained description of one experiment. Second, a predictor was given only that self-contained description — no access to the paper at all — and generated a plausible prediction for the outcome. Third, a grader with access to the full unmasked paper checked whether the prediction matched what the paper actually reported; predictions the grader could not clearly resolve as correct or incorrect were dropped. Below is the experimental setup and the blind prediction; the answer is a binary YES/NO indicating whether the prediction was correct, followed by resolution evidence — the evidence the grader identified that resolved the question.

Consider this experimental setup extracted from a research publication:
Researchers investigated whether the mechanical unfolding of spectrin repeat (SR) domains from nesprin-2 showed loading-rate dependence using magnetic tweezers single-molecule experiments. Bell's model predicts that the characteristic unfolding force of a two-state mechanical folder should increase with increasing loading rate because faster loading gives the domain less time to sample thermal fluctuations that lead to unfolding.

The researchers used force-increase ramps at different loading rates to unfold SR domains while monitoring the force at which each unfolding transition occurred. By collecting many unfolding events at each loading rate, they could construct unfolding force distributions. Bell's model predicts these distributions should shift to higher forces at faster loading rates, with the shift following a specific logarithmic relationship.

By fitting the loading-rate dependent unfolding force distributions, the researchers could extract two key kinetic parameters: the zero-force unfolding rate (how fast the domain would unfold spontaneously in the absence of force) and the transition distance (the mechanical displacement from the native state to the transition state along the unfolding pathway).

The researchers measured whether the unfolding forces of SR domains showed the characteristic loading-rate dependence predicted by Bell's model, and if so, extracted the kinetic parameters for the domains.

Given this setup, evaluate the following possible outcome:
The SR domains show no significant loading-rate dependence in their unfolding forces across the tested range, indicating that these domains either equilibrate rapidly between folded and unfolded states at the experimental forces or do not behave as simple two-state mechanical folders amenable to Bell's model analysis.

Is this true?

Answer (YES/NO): NO